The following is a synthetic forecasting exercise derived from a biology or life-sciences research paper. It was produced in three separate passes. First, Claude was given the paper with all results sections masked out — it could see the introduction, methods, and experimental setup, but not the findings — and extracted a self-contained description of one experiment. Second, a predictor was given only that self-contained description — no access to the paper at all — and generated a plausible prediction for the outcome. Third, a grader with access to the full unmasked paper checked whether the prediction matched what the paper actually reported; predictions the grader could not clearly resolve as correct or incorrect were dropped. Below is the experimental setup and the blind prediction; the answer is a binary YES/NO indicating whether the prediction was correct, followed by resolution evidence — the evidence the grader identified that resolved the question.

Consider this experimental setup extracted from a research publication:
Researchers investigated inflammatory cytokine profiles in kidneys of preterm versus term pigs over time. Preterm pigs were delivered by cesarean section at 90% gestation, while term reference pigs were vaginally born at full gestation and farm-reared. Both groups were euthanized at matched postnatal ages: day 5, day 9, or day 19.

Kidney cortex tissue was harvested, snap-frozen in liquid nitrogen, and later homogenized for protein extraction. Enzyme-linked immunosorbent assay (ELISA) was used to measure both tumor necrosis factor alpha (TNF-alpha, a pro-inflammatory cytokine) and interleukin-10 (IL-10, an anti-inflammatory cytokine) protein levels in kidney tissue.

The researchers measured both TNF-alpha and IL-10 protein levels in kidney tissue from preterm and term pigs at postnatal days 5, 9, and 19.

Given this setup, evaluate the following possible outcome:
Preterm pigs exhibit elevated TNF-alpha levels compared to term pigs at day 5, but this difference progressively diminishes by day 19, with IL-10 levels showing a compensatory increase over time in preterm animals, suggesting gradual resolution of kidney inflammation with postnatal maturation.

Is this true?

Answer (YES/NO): NO